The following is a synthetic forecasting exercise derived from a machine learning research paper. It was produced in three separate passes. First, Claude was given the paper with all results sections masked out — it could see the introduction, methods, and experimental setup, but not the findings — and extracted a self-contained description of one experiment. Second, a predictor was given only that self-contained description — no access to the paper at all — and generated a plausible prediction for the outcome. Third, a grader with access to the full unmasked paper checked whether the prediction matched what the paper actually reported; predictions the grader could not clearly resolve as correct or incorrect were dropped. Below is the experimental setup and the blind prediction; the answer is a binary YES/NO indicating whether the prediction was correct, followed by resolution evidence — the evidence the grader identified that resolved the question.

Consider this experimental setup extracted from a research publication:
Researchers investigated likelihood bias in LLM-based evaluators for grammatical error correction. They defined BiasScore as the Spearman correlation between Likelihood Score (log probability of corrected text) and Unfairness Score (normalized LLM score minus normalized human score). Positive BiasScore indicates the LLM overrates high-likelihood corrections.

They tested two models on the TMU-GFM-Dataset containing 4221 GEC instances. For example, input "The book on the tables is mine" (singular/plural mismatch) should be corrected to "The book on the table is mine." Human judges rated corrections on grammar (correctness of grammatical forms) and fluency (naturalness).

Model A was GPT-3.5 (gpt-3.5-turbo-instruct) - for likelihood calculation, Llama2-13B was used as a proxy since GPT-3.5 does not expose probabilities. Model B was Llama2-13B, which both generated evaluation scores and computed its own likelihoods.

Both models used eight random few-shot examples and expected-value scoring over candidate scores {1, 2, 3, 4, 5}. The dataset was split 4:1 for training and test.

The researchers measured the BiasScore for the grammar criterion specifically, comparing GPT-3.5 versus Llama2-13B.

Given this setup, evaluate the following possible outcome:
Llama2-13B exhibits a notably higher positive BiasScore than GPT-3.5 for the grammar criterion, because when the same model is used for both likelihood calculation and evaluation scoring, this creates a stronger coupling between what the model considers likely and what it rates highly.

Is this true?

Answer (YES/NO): NO